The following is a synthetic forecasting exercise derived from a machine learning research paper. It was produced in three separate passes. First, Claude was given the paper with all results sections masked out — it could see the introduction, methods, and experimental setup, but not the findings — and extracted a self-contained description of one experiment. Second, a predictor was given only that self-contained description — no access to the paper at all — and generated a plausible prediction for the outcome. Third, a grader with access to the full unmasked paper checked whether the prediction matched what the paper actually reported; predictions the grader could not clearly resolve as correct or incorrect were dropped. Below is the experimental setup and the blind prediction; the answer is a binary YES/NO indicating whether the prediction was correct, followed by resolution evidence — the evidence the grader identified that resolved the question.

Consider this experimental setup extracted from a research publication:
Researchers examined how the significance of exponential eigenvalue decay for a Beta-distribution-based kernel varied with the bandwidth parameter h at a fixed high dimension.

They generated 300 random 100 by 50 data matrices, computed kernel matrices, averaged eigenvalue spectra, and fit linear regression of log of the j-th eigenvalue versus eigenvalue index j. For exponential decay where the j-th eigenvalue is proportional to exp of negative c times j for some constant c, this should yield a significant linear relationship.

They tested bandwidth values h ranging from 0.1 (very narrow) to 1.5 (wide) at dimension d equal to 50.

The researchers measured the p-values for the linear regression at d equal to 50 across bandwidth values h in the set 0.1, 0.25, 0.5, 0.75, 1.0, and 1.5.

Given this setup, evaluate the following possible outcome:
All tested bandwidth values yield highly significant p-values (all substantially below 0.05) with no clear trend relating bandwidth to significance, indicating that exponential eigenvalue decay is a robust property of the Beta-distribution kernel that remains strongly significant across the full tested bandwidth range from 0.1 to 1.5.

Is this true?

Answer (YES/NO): YES